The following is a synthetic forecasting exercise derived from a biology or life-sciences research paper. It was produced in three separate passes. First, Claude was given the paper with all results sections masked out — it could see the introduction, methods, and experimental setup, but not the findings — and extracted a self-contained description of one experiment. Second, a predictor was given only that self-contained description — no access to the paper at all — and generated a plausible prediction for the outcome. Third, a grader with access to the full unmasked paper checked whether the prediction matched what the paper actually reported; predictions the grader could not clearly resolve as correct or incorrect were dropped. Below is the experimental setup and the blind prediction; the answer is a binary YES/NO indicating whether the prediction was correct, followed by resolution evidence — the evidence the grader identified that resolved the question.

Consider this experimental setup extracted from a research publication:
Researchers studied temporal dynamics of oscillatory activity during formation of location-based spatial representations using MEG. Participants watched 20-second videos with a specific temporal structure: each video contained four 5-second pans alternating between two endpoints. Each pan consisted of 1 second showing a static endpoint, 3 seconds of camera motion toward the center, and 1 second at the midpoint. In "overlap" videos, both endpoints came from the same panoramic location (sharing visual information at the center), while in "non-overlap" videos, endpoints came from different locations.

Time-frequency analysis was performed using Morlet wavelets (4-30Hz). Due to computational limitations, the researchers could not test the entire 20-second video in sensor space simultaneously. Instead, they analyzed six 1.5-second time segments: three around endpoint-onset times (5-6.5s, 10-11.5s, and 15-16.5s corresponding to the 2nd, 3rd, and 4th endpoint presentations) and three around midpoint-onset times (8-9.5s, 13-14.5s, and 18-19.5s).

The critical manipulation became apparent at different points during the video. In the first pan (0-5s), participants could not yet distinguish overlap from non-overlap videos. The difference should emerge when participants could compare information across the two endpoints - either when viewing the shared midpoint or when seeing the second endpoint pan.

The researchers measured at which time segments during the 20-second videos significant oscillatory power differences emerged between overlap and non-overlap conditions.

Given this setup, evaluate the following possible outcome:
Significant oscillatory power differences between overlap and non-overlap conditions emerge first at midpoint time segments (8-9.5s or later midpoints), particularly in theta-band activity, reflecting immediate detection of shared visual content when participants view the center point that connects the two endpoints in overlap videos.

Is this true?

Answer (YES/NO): NO